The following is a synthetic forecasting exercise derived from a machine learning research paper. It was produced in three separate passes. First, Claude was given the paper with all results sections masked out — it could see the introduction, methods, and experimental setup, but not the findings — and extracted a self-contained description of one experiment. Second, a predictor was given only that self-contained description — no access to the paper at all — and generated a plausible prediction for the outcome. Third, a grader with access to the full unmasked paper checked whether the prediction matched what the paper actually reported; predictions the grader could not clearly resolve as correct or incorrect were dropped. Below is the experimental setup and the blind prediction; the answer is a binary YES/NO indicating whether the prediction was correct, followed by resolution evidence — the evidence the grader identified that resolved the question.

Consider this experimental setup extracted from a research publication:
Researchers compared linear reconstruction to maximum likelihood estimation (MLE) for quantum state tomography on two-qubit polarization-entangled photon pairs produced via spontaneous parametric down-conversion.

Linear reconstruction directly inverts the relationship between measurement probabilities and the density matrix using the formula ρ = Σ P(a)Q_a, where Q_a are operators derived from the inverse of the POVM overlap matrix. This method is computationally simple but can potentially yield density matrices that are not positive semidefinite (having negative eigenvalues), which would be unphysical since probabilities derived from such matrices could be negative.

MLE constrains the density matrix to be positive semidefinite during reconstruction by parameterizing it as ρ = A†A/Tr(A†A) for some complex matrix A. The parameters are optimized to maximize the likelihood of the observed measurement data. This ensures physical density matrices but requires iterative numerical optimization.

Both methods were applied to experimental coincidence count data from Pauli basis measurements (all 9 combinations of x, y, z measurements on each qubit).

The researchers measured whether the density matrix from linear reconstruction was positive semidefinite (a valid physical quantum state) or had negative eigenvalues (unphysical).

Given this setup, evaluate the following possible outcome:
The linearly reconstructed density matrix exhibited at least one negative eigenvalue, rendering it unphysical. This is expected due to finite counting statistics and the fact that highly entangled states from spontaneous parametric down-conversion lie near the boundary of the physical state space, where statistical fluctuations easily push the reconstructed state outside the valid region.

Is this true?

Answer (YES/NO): YES